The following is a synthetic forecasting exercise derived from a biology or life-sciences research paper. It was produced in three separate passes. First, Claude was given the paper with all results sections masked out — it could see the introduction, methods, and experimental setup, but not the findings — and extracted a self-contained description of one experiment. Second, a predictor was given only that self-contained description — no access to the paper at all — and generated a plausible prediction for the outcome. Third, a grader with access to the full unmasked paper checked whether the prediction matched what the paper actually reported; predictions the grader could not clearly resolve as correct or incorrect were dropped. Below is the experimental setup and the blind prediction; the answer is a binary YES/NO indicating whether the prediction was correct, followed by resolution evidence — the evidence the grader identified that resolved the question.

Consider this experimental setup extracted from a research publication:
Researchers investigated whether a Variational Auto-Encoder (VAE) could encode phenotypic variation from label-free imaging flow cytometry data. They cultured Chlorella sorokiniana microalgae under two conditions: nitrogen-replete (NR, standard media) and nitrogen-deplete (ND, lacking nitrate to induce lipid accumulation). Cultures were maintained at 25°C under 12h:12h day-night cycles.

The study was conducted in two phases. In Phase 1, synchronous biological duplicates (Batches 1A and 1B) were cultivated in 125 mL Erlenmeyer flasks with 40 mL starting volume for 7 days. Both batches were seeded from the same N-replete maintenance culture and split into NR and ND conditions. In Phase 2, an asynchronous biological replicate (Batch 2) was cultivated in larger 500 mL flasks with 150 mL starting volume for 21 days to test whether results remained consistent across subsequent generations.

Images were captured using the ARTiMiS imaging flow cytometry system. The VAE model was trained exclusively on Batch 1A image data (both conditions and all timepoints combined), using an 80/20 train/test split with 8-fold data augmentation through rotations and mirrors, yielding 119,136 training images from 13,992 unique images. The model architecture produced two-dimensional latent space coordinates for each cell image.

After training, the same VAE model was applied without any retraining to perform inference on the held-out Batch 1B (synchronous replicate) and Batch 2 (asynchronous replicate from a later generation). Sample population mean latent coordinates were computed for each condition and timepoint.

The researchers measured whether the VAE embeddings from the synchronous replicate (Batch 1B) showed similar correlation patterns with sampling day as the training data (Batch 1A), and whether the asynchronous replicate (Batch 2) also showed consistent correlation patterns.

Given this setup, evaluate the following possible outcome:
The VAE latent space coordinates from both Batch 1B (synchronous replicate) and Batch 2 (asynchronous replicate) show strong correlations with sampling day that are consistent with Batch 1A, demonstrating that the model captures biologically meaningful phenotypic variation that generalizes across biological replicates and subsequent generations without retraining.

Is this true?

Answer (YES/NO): NO